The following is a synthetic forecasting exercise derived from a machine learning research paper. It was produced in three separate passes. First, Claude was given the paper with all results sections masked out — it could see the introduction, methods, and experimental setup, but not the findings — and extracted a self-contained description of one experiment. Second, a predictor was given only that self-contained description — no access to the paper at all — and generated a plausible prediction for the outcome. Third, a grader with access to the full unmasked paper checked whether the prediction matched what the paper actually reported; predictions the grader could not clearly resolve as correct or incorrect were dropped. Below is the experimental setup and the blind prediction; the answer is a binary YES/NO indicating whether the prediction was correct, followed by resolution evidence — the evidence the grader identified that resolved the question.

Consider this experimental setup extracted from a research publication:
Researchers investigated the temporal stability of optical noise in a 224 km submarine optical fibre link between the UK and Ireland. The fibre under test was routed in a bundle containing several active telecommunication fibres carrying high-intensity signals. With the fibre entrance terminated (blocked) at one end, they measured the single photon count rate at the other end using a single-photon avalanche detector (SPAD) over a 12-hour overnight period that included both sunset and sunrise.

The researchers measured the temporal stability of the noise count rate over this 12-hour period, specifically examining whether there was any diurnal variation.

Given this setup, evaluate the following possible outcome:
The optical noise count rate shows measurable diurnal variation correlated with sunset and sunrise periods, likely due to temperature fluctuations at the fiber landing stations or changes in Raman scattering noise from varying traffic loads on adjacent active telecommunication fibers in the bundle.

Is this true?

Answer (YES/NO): NO